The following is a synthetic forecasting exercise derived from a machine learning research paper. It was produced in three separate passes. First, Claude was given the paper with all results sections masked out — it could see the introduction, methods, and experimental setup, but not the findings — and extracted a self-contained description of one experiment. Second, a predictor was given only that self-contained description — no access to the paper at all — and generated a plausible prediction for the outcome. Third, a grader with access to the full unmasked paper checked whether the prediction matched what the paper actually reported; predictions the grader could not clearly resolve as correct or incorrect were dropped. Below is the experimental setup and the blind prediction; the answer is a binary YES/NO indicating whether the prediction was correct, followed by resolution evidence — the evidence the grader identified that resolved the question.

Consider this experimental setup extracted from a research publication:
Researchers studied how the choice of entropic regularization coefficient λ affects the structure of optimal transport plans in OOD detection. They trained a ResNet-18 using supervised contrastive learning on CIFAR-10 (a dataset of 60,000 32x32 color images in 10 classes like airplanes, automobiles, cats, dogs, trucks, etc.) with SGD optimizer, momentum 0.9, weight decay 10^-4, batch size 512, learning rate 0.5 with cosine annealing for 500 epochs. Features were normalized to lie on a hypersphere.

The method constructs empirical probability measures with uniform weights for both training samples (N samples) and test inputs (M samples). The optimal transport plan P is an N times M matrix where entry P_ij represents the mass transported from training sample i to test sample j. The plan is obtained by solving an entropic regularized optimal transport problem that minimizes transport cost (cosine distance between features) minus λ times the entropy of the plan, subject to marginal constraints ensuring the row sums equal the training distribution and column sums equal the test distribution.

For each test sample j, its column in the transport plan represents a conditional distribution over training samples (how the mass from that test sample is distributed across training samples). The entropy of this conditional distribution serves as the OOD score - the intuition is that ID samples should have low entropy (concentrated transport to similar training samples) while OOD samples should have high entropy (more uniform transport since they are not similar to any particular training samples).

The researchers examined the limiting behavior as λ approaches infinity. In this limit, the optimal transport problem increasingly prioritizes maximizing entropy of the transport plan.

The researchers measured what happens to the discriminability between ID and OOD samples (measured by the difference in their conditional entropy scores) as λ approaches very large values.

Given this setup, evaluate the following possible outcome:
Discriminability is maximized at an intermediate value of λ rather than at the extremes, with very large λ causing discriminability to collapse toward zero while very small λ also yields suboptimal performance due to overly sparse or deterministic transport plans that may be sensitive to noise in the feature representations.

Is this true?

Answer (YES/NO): NO